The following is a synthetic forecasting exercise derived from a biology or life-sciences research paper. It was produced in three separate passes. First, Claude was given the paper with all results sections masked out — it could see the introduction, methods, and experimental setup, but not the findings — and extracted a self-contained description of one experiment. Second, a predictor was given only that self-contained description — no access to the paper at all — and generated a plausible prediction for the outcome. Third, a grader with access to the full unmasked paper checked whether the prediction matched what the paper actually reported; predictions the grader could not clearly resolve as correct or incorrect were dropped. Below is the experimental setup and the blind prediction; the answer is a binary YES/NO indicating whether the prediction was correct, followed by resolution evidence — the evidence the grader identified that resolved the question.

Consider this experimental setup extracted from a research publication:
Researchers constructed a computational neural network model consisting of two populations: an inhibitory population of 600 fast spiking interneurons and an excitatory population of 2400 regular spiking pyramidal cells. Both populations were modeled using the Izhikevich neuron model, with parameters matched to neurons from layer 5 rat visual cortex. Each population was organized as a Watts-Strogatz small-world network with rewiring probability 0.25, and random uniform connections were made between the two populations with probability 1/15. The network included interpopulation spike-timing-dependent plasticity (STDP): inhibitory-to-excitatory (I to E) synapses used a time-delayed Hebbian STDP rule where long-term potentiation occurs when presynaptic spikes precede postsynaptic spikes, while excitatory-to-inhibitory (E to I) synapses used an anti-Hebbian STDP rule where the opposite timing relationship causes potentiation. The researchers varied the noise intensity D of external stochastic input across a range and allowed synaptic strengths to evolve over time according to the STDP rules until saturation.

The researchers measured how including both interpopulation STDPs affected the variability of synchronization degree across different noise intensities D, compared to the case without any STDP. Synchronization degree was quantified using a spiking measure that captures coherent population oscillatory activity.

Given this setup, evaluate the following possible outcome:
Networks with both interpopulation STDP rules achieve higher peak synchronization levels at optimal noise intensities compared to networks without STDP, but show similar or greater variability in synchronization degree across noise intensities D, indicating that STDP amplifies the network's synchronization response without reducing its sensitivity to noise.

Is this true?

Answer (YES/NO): NO